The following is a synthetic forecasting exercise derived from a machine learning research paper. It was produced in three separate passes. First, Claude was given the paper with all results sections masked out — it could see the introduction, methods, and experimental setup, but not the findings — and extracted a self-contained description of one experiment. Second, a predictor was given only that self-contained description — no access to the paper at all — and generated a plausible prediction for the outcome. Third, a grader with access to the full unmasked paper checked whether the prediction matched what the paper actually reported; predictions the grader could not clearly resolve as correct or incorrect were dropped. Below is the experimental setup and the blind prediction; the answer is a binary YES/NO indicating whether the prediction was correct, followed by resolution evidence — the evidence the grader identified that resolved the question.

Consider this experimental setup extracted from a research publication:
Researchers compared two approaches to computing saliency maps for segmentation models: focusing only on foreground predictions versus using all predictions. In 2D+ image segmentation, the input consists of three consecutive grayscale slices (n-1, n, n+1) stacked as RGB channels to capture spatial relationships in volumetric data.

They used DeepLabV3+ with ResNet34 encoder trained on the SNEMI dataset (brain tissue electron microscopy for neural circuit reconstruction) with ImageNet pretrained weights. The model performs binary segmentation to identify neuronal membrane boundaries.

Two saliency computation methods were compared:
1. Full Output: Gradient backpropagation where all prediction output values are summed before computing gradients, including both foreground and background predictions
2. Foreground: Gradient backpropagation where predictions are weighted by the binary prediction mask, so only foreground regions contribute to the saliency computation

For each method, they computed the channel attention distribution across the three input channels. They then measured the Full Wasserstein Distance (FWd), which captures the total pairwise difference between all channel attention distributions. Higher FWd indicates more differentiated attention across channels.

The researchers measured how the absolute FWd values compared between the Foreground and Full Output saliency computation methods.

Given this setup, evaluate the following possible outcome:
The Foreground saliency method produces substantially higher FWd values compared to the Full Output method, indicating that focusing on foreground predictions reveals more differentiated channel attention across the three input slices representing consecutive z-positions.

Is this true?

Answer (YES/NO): NO